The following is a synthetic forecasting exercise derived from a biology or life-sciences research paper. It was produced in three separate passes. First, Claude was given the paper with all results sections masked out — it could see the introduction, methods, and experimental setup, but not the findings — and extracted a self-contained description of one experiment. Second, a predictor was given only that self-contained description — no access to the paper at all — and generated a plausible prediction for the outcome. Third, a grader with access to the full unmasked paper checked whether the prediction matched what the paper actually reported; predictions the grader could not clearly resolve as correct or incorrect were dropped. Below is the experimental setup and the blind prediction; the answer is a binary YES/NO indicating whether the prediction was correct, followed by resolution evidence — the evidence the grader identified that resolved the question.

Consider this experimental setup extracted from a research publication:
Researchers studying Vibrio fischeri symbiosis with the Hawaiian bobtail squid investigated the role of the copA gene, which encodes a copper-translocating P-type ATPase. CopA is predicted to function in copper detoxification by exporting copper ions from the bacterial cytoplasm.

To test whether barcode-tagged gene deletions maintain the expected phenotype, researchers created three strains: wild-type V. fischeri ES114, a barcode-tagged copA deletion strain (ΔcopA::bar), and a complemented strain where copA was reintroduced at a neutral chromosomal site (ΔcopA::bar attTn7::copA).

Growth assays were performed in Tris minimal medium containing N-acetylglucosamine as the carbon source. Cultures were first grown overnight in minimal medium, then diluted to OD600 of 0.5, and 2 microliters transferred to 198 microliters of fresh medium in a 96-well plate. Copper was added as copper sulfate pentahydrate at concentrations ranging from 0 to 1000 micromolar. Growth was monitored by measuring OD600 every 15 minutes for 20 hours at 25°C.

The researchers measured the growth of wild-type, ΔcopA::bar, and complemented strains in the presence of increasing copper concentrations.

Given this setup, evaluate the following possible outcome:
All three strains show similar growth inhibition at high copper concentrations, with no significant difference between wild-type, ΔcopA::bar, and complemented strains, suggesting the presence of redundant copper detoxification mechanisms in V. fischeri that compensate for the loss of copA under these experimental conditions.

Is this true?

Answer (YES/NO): NO